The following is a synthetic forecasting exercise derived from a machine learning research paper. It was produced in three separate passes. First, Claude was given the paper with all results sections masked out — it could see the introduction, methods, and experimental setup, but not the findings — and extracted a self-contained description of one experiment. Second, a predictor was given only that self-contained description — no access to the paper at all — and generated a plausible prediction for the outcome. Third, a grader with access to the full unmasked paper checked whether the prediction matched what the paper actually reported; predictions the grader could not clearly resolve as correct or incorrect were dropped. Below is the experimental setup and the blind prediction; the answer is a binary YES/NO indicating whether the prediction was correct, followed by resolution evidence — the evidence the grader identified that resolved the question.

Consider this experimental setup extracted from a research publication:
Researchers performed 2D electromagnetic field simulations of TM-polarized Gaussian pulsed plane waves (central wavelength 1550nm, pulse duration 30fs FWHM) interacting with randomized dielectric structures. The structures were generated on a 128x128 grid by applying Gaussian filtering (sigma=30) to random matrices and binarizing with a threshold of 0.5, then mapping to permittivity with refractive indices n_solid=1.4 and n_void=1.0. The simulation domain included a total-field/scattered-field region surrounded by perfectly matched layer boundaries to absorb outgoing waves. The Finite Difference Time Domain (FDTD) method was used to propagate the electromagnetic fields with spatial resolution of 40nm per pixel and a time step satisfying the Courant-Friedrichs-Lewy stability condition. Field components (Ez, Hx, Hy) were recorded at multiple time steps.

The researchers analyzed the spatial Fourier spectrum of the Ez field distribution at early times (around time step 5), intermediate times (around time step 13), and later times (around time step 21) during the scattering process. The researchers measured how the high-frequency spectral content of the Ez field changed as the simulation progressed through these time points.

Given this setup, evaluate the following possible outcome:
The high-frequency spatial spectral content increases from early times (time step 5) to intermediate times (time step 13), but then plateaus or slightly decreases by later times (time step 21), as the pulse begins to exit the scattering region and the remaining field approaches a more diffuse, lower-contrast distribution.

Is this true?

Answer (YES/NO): NO